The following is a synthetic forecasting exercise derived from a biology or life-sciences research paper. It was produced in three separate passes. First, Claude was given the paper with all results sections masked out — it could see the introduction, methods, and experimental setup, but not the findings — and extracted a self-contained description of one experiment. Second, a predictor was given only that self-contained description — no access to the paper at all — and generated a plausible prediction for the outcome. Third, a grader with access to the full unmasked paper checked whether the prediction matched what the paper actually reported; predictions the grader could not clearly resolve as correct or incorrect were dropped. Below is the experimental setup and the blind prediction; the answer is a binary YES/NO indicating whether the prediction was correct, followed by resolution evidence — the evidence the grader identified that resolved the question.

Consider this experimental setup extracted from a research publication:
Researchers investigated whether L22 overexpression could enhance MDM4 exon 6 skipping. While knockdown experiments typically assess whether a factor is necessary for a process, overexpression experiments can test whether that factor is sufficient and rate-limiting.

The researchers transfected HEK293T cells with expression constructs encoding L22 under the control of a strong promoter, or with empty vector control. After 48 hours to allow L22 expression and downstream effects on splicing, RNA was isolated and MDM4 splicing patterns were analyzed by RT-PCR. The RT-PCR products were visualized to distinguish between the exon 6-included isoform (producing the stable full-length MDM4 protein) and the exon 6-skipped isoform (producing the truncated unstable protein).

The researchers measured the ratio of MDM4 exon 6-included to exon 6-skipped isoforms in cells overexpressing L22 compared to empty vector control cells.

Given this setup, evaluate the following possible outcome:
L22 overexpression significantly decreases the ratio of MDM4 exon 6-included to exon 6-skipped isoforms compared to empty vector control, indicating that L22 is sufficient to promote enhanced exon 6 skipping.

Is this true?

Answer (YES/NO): YES